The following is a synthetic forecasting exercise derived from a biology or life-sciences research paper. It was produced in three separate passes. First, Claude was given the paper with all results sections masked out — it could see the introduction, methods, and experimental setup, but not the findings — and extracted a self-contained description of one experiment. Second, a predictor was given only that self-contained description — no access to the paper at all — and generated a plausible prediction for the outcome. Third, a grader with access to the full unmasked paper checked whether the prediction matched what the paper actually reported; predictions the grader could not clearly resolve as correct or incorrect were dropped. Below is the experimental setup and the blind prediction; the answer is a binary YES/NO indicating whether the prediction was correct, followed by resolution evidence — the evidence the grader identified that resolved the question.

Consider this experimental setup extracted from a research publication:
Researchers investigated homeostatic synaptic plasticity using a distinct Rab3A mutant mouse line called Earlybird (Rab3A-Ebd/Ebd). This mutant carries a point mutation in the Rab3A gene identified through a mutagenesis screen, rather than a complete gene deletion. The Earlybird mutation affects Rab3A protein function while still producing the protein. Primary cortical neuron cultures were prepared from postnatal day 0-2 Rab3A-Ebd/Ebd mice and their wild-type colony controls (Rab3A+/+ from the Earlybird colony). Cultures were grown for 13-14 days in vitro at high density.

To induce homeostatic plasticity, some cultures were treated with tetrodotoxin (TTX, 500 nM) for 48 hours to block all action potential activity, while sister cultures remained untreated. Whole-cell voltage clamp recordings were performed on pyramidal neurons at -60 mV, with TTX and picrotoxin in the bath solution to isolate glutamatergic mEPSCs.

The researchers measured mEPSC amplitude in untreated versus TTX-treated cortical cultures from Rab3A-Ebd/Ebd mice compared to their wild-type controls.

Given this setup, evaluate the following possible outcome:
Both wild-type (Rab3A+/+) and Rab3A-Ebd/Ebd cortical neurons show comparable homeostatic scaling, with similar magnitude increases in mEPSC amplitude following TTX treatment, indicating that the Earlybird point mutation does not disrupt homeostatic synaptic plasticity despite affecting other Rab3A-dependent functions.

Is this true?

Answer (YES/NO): NO